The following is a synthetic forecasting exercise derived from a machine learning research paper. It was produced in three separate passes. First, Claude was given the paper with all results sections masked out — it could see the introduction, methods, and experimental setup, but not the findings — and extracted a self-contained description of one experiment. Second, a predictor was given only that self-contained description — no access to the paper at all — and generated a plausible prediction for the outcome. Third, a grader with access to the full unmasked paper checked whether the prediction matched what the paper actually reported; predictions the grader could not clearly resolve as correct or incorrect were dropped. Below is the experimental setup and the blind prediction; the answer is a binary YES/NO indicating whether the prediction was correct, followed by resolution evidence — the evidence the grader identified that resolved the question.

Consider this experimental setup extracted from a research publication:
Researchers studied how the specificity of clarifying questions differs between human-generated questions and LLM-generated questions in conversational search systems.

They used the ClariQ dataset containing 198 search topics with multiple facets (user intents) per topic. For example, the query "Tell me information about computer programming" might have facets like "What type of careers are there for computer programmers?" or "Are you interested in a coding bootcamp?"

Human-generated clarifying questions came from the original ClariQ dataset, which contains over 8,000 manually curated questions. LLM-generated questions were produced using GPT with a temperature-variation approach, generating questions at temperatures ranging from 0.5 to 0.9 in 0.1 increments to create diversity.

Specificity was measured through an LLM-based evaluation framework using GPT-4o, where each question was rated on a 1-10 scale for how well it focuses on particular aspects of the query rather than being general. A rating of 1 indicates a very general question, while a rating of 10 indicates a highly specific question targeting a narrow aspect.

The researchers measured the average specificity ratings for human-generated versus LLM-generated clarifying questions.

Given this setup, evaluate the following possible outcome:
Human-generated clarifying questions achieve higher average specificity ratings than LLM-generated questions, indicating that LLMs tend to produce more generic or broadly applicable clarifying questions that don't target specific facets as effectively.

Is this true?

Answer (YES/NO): NO